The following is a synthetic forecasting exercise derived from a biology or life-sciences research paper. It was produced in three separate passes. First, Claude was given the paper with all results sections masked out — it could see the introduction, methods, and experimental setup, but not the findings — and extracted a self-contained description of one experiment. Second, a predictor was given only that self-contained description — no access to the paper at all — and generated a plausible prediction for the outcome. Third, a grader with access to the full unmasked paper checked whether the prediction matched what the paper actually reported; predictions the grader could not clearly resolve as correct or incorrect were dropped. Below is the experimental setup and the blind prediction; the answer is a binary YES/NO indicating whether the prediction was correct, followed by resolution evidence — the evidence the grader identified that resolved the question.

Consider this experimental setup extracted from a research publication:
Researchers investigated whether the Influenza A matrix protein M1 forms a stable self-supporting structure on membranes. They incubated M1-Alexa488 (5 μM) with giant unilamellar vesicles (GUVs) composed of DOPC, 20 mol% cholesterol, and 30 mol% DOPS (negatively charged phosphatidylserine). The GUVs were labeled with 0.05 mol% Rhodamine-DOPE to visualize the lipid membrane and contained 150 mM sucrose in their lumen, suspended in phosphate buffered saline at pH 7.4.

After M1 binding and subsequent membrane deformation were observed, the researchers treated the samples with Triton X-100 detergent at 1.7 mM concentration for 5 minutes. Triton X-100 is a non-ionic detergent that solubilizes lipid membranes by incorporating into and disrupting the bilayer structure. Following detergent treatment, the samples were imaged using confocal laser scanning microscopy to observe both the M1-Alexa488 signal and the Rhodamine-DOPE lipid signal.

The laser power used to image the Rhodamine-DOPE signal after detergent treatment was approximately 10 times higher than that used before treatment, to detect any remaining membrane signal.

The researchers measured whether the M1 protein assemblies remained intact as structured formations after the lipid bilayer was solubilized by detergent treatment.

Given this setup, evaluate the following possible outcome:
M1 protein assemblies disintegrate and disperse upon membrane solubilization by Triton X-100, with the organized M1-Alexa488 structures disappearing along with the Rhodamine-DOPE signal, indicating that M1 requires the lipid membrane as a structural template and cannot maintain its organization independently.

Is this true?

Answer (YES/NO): NO